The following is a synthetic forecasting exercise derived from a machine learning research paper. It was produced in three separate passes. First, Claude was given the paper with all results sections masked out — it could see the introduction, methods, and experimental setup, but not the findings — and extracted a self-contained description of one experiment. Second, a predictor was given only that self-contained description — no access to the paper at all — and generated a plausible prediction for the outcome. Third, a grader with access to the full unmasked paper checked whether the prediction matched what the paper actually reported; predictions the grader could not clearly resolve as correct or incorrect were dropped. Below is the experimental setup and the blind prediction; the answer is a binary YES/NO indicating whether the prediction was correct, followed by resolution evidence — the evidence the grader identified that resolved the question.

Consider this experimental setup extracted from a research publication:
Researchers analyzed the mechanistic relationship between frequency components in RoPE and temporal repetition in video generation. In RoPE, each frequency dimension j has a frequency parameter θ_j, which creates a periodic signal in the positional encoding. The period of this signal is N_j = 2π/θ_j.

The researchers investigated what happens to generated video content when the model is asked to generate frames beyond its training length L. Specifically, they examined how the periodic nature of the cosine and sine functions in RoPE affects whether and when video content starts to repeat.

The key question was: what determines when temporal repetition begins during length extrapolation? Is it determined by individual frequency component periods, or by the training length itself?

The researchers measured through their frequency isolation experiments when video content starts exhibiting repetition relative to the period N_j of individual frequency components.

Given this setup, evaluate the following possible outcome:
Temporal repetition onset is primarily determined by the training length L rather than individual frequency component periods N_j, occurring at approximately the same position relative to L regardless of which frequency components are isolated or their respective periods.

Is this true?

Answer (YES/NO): NO